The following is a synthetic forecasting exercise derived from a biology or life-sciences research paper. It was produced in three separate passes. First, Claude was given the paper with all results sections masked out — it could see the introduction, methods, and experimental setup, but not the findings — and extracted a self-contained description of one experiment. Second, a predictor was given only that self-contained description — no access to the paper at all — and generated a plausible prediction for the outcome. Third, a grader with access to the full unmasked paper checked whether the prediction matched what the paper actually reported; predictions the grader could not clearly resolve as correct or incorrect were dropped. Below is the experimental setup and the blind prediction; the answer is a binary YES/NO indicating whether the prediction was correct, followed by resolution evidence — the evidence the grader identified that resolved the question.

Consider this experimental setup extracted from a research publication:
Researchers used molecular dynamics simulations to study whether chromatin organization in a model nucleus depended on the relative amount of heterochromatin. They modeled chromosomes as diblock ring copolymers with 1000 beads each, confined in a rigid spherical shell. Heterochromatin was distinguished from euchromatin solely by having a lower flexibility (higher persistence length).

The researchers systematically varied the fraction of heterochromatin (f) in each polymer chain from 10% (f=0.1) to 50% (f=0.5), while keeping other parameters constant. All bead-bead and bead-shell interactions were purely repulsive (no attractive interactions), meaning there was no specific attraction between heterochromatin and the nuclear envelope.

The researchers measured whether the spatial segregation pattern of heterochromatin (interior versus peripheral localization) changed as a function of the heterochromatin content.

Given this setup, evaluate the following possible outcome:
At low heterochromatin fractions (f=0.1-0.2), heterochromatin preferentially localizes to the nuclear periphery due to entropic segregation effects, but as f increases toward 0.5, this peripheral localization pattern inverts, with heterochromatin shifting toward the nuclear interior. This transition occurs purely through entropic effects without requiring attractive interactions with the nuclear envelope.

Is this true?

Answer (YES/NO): NO